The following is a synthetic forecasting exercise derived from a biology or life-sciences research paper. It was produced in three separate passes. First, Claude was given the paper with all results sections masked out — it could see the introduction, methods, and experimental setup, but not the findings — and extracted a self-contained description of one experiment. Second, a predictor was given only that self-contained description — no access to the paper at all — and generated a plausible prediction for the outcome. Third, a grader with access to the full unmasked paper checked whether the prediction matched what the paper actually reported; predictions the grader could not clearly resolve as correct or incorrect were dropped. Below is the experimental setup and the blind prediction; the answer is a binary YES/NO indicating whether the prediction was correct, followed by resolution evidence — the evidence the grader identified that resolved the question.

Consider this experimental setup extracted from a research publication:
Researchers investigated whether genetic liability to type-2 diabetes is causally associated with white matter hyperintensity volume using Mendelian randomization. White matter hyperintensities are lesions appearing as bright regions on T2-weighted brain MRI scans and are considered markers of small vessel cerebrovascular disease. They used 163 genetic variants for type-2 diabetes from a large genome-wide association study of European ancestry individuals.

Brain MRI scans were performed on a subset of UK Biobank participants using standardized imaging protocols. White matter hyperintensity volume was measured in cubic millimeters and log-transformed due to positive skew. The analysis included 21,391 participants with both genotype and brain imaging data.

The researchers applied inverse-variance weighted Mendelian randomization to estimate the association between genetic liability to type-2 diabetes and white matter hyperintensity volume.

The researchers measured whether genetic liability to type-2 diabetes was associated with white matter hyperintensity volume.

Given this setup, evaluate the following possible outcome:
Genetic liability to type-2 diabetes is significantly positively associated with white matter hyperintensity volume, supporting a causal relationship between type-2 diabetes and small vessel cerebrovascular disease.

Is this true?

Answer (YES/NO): NO